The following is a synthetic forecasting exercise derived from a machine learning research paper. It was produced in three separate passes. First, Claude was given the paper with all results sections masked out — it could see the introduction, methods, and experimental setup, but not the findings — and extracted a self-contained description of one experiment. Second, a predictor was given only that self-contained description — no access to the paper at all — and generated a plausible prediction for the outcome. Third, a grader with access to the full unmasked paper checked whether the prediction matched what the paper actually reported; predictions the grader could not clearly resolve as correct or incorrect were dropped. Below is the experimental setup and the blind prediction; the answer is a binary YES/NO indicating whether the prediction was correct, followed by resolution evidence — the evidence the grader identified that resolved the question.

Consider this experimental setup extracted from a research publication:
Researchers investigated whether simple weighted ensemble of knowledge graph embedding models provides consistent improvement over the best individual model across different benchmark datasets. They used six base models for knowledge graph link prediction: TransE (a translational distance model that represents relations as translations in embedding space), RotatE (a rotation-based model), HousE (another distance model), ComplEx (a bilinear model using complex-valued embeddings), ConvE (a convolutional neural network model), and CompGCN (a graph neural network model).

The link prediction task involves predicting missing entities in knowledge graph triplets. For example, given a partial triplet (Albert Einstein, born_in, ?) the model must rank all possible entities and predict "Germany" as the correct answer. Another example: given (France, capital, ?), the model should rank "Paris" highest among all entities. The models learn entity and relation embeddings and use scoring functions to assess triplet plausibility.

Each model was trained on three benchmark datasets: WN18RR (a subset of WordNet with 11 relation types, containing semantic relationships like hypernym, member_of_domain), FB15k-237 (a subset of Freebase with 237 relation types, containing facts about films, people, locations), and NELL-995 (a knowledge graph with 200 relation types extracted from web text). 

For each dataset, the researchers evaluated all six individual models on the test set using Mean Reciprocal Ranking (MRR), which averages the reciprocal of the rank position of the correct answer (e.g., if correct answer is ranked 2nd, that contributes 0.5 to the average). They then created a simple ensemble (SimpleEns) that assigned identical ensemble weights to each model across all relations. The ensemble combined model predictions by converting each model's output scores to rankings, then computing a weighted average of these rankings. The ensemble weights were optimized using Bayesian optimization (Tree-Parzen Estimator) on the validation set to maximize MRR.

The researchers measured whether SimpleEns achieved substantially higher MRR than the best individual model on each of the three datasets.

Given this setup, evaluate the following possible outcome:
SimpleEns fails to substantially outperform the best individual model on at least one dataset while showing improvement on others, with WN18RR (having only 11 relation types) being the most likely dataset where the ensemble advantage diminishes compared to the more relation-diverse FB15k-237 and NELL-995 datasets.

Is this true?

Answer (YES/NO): NO